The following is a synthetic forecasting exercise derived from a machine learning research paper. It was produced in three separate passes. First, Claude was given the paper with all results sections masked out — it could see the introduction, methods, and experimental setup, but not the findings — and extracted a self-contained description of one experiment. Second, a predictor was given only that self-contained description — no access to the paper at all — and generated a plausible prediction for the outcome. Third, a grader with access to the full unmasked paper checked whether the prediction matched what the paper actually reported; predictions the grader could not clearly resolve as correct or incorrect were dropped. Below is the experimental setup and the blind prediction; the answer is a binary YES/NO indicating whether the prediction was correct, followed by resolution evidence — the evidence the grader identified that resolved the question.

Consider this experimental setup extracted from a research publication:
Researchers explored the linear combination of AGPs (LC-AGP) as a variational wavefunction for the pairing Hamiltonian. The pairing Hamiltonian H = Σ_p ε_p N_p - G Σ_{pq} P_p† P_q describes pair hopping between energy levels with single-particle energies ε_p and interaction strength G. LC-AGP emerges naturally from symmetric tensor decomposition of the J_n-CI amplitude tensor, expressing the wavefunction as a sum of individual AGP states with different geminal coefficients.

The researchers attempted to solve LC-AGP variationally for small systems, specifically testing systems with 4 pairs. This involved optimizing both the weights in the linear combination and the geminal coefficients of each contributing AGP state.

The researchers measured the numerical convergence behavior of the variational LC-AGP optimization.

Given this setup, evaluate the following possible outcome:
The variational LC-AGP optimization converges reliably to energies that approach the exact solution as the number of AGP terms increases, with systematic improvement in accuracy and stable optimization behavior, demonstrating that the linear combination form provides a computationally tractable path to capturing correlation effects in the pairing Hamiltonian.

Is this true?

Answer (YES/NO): NO